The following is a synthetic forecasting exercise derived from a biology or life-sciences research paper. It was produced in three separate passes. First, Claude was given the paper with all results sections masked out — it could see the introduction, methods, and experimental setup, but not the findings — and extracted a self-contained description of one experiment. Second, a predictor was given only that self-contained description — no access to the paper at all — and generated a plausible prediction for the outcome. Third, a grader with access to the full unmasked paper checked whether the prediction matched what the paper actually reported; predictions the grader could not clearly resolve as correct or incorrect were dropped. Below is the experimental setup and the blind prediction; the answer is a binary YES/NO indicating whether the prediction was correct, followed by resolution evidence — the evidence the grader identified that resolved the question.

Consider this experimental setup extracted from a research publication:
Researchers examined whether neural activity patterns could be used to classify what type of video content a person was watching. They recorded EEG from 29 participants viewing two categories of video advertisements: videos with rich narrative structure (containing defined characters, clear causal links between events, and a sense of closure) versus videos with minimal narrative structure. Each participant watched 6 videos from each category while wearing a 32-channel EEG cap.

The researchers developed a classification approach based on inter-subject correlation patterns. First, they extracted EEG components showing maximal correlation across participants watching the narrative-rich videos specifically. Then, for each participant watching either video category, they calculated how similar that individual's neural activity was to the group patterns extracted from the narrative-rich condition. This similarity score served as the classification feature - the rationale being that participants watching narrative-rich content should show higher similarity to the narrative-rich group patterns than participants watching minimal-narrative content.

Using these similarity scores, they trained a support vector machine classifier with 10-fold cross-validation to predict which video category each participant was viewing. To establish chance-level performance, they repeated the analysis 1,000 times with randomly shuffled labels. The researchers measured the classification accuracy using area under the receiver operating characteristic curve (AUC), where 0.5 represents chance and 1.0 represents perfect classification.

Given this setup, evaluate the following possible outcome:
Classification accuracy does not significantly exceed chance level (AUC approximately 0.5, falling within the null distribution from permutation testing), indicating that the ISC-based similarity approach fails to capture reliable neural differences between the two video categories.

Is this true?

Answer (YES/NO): NO